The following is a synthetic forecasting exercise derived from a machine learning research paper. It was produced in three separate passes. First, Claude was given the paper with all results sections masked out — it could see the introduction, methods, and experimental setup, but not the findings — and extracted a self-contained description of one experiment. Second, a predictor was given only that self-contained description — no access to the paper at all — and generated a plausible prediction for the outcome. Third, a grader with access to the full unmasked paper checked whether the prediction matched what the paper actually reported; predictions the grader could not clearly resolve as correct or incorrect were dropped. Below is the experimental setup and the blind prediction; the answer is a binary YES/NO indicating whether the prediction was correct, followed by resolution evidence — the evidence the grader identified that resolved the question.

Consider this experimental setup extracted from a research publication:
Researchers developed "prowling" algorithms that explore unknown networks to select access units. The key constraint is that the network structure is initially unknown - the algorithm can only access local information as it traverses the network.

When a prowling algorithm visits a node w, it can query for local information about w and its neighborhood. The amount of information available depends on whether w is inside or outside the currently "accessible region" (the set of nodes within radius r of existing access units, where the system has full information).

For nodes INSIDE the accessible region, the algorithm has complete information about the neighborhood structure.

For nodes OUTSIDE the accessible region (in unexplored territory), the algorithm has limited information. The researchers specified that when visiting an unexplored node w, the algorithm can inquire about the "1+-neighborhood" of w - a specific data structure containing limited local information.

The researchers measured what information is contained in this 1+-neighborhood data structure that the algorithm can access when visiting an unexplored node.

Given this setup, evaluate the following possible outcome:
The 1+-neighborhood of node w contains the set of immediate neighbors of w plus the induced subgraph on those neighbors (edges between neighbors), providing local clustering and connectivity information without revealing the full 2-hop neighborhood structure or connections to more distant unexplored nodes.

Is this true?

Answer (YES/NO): NO